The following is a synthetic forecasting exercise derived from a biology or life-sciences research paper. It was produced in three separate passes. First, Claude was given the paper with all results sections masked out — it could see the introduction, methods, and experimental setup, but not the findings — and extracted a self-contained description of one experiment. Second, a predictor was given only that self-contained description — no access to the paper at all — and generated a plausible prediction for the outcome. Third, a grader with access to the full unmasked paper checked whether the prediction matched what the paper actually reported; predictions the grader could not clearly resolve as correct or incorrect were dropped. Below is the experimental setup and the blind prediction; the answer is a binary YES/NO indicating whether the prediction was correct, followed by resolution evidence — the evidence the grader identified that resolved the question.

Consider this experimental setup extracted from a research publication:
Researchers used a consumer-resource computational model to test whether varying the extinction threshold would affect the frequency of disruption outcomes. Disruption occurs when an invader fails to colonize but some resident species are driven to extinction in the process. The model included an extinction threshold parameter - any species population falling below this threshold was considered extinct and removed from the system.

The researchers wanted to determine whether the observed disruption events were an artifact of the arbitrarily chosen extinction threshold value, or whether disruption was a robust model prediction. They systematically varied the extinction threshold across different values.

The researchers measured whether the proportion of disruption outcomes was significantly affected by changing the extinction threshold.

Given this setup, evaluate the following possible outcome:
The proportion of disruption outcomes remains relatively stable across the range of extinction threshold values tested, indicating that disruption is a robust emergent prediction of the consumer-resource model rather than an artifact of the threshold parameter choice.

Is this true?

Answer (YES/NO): YES